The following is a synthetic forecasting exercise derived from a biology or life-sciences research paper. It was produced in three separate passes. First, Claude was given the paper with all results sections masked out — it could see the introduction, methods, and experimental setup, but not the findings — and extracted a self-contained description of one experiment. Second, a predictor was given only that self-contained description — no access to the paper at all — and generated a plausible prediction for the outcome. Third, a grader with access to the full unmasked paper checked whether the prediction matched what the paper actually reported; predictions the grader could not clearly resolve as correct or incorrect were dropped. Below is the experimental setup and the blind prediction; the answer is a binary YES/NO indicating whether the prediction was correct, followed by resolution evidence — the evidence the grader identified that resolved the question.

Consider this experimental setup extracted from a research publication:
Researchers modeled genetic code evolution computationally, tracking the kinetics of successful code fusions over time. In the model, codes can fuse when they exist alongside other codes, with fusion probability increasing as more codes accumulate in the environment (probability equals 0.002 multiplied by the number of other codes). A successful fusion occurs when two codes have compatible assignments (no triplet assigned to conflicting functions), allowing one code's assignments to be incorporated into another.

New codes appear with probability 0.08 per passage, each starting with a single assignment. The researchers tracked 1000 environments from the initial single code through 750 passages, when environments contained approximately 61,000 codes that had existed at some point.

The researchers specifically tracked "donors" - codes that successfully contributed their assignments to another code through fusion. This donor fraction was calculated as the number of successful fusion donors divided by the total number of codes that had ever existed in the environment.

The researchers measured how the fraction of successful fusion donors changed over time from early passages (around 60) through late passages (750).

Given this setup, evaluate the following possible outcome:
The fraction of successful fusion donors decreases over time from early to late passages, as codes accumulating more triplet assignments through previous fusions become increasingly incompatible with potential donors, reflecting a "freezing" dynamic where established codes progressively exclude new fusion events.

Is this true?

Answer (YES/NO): NO